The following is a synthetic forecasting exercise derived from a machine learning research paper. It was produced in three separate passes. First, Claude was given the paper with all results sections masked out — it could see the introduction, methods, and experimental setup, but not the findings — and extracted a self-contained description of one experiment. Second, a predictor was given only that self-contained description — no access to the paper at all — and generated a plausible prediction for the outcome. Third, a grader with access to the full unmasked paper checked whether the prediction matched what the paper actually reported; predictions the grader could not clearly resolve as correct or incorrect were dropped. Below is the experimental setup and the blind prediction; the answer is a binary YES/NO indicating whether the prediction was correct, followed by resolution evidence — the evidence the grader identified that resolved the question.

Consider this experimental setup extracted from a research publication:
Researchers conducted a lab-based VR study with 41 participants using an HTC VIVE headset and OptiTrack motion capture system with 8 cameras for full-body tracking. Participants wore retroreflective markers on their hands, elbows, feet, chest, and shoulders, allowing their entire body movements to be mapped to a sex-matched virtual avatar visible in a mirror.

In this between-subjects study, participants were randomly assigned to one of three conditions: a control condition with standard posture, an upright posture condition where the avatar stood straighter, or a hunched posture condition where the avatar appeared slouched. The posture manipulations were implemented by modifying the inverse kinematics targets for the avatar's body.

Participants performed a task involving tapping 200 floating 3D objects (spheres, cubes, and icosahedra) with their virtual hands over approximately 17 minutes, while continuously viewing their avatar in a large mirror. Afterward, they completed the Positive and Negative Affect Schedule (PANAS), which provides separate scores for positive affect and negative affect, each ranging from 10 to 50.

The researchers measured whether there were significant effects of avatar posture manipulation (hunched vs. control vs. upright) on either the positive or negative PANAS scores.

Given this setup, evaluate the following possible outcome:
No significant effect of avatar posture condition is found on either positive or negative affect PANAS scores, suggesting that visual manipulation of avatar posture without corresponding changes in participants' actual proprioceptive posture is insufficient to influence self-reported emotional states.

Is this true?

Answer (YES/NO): YES